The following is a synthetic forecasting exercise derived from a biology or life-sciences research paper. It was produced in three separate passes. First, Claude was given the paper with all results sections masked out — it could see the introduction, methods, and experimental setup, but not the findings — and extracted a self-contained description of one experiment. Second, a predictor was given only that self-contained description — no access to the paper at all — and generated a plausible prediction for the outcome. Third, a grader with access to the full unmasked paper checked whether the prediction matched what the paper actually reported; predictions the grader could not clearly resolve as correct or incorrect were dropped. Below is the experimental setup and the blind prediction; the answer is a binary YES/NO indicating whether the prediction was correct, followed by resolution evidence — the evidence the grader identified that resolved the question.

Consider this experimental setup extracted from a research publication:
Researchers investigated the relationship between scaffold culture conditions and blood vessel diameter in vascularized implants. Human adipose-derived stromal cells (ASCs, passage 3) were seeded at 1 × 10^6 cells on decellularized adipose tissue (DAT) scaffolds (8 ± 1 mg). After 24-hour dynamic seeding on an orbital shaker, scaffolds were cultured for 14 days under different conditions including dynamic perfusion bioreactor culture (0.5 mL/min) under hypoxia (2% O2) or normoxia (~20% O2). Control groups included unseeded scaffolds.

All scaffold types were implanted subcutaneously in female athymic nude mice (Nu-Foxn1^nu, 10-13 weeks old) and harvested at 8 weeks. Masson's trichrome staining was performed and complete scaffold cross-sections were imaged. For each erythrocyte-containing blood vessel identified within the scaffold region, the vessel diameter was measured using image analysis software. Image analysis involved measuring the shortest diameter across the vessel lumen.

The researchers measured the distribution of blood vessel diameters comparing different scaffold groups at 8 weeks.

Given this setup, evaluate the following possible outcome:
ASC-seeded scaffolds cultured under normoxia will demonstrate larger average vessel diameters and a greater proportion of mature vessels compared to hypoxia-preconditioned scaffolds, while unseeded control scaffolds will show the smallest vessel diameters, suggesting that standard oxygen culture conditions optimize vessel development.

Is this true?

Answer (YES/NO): NO